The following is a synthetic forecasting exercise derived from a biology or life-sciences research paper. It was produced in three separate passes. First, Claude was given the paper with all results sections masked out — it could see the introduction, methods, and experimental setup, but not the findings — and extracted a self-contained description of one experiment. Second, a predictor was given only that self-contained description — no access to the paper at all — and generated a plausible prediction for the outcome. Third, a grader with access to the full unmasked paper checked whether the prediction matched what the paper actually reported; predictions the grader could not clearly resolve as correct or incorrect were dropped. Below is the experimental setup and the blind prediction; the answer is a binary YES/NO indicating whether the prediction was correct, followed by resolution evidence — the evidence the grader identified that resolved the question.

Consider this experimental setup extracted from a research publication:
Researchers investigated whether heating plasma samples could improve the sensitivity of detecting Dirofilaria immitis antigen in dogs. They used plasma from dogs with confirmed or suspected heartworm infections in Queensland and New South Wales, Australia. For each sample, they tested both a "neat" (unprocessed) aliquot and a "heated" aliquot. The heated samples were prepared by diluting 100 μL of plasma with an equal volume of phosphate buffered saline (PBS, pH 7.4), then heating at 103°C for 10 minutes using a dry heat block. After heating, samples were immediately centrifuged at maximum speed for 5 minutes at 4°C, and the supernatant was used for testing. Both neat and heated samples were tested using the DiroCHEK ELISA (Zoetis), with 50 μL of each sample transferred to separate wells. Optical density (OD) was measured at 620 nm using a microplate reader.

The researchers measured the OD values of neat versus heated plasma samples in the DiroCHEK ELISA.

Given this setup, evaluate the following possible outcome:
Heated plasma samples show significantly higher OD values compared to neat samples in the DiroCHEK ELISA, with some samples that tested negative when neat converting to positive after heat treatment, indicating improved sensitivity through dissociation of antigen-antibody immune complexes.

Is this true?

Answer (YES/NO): YES